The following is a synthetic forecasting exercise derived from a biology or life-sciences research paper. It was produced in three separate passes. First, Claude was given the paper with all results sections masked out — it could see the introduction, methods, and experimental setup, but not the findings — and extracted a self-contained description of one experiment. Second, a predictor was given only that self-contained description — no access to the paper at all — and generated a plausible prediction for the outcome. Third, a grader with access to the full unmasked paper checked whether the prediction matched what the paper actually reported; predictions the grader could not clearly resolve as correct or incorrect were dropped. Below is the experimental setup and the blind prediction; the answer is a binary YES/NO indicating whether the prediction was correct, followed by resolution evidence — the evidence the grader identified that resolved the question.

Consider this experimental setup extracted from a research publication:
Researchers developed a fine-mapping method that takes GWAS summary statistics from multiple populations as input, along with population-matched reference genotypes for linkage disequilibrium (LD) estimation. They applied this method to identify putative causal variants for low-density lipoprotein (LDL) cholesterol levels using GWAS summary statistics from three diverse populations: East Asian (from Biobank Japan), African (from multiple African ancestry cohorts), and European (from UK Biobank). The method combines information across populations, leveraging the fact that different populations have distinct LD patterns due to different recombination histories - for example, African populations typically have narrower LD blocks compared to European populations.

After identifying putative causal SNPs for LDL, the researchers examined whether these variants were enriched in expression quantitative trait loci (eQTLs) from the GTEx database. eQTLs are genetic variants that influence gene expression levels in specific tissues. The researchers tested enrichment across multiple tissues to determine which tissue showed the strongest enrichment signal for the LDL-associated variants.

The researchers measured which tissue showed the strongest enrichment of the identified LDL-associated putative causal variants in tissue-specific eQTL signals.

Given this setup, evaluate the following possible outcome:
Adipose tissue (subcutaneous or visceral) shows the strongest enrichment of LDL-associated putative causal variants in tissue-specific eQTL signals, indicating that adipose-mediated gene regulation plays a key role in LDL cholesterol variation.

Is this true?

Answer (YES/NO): NO